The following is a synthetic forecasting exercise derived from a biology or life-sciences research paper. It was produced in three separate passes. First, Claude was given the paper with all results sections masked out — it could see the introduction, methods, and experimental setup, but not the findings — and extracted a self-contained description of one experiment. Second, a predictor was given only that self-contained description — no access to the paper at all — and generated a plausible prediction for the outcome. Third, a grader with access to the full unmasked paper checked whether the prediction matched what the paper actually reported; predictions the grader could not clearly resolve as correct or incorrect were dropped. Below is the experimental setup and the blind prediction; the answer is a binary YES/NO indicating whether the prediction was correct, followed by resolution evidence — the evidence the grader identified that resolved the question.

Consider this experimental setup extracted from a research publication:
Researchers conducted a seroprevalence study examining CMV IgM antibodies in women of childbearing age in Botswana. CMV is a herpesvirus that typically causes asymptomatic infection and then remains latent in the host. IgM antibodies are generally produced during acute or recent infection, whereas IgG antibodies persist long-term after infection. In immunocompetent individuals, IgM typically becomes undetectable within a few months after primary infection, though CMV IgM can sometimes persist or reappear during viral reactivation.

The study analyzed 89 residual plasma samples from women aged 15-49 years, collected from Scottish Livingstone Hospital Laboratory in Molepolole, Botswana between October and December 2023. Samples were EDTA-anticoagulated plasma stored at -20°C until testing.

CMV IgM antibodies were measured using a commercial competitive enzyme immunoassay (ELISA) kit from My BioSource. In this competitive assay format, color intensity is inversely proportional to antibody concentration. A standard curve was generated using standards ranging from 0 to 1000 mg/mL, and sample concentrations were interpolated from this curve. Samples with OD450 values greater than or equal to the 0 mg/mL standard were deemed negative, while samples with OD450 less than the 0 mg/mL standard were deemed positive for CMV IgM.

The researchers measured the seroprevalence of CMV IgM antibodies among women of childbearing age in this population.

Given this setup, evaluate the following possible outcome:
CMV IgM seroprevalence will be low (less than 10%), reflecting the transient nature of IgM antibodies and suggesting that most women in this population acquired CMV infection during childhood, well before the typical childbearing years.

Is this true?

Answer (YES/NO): NO